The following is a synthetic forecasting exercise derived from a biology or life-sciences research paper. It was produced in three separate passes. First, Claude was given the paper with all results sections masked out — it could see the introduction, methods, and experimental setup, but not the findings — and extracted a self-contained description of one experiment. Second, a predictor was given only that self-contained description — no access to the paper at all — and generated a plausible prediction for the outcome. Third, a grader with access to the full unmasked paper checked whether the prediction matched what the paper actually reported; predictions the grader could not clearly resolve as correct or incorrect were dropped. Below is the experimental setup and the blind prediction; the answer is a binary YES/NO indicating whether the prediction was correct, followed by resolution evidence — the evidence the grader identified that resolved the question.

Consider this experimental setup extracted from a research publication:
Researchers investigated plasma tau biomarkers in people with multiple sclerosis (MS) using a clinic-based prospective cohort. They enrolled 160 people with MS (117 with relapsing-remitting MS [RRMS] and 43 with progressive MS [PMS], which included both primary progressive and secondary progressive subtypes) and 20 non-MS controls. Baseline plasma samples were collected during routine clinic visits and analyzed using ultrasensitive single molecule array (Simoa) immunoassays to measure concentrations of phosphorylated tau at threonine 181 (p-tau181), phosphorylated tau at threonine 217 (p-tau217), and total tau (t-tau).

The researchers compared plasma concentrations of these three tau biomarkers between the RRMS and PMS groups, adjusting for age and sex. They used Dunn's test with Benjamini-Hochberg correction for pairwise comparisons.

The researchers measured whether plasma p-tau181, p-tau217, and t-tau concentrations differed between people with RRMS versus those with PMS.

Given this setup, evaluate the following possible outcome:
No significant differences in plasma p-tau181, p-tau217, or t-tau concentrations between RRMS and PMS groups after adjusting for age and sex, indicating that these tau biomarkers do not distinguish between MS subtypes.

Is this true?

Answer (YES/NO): NO